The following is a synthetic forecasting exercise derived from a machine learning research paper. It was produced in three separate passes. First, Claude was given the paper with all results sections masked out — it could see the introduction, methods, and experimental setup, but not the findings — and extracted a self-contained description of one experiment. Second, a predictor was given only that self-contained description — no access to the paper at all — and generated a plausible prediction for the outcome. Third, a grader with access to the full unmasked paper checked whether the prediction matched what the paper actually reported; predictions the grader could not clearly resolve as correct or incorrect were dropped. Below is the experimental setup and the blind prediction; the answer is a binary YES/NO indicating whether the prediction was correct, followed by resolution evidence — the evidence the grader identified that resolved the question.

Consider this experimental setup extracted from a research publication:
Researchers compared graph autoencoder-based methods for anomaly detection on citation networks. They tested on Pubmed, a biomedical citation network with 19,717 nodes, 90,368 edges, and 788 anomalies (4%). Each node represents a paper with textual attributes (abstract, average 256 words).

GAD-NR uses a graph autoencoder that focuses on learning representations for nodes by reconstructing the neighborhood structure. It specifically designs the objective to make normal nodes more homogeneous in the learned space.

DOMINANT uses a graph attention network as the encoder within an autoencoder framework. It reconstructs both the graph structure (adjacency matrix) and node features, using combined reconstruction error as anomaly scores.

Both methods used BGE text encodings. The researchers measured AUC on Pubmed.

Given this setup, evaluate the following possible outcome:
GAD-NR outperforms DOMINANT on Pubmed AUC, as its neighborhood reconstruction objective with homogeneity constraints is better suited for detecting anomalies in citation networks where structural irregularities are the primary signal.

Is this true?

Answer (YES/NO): NO